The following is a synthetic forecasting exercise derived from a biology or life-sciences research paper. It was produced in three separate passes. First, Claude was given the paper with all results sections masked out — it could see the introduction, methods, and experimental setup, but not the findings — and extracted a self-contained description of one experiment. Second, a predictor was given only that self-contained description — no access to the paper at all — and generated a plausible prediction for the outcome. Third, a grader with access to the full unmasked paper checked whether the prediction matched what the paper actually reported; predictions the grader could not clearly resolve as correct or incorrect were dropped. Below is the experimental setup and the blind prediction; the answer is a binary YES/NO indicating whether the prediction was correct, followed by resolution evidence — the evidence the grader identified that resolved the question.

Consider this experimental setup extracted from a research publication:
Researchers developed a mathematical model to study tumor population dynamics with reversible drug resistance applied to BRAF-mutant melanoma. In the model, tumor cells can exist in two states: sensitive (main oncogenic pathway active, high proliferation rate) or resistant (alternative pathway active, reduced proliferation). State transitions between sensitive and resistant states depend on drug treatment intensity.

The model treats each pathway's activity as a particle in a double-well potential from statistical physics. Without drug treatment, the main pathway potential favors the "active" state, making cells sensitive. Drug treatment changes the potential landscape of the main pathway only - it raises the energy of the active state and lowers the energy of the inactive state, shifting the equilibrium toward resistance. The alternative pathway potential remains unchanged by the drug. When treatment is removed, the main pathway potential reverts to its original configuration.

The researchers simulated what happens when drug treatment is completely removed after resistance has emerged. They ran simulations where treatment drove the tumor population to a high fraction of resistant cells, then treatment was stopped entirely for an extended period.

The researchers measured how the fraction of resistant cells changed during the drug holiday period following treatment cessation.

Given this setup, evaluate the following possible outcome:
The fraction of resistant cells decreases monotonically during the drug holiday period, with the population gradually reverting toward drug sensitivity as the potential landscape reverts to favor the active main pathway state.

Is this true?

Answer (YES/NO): YES